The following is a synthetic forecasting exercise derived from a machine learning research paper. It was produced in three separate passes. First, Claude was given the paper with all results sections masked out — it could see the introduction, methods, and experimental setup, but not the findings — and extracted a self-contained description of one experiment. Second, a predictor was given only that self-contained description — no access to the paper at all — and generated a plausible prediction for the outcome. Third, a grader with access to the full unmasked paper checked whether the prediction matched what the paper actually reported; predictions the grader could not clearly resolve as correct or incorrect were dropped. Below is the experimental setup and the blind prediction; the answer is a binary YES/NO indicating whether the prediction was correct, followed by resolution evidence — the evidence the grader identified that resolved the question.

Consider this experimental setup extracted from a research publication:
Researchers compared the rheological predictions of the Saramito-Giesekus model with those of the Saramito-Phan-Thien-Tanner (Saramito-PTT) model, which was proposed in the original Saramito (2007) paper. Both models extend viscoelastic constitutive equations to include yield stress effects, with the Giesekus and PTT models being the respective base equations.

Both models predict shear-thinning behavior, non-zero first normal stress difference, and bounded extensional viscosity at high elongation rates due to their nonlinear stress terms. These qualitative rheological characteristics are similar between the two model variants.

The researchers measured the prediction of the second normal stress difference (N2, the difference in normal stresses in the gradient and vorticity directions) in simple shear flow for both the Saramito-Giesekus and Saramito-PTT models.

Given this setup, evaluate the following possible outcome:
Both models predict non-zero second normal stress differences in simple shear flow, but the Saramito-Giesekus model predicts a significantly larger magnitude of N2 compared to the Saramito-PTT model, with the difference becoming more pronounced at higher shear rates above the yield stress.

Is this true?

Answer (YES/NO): NO